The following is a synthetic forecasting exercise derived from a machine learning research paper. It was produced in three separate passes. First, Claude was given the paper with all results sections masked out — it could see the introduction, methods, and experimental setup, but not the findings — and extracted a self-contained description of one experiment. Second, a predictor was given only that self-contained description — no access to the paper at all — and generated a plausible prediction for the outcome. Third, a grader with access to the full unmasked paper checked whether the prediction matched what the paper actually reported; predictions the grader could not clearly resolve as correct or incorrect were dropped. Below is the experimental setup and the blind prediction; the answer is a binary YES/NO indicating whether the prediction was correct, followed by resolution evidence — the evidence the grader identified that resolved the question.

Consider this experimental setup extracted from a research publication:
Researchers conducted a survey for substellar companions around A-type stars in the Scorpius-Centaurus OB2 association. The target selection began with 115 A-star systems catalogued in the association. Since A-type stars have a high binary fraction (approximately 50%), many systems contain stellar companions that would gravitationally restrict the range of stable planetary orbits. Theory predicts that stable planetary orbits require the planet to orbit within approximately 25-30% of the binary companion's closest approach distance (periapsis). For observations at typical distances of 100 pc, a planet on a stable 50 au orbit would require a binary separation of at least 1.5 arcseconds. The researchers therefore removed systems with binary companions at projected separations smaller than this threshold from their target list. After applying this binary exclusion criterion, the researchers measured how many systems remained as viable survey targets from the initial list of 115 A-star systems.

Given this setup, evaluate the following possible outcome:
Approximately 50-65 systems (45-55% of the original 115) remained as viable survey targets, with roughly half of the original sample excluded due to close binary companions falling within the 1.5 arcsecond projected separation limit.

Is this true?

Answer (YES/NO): NO